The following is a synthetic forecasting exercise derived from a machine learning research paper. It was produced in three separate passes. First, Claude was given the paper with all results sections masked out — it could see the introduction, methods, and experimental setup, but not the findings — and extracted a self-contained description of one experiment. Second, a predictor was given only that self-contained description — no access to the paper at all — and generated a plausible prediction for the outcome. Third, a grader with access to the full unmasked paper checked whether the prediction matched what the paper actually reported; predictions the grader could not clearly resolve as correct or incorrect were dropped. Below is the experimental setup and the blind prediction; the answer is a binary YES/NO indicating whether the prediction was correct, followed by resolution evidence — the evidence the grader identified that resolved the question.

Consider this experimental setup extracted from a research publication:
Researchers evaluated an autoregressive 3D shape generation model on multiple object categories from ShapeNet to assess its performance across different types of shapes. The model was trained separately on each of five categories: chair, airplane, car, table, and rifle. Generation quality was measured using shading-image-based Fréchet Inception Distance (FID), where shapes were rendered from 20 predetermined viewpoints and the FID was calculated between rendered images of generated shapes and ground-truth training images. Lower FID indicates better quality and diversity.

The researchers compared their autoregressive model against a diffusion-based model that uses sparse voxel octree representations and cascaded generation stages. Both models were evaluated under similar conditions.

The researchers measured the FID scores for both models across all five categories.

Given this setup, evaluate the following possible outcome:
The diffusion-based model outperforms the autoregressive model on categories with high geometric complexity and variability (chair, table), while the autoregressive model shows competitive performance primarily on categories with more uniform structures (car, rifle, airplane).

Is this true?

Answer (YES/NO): NO